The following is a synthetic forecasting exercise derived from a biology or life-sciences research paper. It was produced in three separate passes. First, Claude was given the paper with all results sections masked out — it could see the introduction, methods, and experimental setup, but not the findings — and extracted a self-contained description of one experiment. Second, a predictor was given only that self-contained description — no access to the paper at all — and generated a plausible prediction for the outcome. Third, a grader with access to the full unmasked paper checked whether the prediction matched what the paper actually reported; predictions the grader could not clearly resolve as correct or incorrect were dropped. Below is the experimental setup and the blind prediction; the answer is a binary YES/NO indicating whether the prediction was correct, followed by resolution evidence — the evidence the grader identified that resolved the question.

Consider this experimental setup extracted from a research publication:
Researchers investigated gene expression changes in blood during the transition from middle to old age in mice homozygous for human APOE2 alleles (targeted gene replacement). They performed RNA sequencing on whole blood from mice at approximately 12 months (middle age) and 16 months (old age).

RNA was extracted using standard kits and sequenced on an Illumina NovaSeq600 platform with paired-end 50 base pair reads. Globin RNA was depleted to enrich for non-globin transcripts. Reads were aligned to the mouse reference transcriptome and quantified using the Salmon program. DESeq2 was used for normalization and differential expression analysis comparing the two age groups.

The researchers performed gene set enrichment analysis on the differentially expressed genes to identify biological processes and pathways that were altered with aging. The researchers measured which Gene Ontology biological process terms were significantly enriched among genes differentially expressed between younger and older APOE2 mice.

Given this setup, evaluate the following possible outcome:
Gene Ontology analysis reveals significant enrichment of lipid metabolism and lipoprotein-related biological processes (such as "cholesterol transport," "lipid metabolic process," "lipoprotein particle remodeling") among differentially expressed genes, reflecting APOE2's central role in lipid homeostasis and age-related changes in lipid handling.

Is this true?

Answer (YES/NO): NO